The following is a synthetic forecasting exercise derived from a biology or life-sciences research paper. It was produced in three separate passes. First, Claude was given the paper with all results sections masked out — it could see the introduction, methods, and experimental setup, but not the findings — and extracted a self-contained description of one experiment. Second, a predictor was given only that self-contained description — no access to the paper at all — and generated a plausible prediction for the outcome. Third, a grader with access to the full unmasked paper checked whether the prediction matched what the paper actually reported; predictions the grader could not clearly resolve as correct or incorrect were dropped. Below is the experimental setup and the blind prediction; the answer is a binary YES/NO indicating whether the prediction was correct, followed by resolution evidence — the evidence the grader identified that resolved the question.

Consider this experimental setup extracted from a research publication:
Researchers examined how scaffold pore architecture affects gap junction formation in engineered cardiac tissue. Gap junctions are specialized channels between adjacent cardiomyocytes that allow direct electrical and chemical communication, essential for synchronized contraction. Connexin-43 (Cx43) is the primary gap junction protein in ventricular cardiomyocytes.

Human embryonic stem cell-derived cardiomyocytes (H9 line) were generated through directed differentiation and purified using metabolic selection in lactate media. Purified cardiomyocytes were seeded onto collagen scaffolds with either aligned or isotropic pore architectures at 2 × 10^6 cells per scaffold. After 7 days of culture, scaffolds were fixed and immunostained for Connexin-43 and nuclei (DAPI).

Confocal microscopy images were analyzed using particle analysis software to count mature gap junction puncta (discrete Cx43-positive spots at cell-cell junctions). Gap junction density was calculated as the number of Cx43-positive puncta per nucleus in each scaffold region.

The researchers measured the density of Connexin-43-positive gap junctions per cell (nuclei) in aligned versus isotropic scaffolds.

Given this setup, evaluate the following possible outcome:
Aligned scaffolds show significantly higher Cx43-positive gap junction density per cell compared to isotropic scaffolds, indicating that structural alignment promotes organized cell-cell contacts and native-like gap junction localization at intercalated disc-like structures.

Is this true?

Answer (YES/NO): YES